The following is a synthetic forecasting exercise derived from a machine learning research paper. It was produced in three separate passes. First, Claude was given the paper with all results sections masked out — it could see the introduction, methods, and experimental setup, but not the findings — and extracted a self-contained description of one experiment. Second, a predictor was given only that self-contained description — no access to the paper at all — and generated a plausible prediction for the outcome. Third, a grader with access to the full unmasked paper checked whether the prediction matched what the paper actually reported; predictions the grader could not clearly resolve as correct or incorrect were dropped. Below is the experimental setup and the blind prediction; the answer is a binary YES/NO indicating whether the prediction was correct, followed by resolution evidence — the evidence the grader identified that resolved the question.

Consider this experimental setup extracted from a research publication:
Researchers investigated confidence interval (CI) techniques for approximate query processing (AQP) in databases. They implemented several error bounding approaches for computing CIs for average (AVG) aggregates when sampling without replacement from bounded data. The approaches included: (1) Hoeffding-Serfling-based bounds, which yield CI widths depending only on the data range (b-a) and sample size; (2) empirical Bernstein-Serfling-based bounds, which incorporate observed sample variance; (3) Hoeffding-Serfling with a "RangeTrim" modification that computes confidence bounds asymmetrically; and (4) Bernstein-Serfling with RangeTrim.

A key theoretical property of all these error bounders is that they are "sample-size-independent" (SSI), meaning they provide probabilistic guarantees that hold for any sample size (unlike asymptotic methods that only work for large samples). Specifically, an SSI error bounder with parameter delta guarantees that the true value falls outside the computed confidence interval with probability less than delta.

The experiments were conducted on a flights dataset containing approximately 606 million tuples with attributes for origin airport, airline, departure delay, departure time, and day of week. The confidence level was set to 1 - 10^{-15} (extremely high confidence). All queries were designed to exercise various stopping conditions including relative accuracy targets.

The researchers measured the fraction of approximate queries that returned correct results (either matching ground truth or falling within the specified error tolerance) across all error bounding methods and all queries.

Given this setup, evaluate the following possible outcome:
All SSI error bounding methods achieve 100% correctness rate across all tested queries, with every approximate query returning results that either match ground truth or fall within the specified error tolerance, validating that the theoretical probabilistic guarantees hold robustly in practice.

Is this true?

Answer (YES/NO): YES